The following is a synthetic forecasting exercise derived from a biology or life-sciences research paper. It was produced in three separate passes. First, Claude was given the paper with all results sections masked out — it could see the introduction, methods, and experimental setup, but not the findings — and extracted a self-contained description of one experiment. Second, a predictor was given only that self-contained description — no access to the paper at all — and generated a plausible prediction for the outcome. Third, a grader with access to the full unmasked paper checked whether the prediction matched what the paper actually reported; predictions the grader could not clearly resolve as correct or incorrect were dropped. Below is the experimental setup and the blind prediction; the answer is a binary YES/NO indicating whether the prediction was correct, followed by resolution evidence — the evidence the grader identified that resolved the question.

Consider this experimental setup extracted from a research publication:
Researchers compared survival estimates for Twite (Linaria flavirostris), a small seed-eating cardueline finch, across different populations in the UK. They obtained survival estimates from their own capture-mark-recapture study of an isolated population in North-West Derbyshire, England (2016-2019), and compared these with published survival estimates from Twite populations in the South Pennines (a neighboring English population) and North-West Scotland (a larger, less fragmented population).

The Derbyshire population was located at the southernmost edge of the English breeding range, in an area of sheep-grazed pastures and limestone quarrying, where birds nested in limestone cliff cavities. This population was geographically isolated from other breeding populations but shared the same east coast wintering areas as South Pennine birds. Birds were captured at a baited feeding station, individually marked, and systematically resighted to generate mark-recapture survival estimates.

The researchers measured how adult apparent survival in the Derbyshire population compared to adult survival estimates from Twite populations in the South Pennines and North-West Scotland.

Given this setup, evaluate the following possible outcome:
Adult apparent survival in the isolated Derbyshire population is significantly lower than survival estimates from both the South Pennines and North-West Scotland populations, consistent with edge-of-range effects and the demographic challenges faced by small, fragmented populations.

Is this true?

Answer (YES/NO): NO